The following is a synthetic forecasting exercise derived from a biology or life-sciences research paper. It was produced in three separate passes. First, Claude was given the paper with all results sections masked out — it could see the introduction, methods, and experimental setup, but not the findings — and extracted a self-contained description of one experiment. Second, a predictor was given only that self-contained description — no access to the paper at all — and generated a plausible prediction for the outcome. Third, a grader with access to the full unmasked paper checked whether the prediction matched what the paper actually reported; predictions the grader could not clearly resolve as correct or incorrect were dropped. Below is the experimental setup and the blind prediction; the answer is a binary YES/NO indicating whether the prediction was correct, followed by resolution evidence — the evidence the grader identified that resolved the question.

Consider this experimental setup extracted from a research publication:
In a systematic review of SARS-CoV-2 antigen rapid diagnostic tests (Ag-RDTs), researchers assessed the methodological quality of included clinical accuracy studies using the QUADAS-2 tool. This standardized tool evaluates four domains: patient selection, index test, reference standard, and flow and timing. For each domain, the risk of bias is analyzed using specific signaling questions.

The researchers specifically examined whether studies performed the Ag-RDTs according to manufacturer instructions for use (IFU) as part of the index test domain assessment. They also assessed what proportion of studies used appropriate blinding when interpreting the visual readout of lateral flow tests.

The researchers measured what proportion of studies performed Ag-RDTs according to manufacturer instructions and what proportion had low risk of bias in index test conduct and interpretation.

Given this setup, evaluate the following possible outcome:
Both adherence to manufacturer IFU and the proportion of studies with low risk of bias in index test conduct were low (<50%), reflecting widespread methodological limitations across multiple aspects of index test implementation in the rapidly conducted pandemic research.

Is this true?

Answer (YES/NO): YES